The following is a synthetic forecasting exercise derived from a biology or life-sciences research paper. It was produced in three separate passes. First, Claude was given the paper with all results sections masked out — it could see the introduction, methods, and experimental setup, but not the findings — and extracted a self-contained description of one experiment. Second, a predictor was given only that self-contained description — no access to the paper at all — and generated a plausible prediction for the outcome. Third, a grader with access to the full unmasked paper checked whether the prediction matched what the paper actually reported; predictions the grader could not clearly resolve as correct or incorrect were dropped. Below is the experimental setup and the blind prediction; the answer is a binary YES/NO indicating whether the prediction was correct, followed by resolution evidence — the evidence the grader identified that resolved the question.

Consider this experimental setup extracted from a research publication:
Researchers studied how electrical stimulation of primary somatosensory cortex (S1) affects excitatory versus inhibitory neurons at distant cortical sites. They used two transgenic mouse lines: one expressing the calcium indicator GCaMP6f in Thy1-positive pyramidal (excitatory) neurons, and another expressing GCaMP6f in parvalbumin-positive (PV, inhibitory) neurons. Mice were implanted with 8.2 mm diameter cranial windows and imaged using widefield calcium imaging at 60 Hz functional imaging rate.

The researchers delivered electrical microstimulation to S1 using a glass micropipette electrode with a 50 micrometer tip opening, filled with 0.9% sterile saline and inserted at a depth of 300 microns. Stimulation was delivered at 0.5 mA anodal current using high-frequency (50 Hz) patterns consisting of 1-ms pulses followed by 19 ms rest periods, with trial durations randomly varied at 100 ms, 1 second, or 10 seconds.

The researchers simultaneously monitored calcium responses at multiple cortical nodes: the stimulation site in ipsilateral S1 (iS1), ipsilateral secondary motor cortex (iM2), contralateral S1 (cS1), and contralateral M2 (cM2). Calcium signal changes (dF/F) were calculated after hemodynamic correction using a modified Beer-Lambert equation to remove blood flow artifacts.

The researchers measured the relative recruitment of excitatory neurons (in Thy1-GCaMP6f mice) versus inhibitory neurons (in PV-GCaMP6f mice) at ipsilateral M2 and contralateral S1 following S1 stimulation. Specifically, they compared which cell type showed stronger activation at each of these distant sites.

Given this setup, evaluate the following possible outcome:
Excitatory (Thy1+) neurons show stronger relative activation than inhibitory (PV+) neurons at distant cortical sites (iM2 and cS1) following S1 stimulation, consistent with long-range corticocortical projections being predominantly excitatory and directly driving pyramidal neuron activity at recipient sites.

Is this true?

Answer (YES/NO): NO